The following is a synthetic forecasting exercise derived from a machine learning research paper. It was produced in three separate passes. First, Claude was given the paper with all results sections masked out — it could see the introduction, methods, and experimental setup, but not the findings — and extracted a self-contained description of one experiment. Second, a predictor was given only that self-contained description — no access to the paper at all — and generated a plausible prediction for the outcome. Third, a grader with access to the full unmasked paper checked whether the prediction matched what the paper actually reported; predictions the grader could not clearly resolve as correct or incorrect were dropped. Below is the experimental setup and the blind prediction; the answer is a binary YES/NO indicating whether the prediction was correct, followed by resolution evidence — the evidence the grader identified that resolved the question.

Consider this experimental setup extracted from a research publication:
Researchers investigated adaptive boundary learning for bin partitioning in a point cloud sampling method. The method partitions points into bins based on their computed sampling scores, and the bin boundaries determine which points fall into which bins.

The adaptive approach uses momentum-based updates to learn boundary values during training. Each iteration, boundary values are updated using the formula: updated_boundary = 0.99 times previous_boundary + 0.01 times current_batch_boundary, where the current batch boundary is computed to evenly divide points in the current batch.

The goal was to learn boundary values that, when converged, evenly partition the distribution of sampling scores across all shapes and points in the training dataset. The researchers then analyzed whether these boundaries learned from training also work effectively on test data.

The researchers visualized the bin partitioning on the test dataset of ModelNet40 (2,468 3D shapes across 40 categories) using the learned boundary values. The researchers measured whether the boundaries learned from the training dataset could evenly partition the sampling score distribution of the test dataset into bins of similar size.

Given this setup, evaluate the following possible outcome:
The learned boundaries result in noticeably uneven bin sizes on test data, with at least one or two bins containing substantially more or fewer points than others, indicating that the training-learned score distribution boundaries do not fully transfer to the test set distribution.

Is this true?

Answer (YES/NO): NO